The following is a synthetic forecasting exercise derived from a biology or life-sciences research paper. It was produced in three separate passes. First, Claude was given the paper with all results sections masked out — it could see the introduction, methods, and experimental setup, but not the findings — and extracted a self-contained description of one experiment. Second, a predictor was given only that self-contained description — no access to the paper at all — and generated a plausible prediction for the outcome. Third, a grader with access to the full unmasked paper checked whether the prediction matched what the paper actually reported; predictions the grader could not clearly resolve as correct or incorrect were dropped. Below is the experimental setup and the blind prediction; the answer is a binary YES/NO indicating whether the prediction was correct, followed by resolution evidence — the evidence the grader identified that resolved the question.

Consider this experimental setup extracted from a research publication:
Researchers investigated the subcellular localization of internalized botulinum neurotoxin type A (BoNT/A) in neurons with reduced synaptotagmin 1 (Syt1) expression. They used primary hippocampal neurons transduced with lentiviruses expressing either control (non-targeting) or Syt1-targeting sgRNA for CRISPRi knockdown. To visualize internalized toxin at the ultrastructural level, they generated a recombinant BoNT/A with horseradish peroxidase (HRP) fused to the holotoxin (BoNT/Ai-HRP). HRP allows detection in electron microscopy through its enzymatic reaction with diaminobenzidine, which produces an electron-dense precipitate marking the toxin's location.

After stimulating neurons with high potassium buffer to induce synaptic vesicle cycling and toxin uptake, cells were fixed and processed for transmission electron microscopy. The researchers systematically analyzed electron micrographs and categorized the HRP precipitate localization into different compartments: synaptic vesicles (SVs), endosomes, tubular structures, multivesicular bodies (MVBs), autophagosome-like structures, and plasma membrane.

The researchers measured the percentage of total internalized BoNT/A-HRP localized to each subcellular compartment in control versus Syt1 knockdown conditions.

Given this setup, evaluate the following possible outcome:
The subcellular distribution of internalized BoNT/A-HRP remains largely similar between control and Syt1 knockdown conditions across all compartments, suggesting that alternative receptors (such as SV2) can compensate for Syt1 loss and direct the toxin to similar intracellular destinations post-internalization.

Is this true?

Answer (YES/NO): NO